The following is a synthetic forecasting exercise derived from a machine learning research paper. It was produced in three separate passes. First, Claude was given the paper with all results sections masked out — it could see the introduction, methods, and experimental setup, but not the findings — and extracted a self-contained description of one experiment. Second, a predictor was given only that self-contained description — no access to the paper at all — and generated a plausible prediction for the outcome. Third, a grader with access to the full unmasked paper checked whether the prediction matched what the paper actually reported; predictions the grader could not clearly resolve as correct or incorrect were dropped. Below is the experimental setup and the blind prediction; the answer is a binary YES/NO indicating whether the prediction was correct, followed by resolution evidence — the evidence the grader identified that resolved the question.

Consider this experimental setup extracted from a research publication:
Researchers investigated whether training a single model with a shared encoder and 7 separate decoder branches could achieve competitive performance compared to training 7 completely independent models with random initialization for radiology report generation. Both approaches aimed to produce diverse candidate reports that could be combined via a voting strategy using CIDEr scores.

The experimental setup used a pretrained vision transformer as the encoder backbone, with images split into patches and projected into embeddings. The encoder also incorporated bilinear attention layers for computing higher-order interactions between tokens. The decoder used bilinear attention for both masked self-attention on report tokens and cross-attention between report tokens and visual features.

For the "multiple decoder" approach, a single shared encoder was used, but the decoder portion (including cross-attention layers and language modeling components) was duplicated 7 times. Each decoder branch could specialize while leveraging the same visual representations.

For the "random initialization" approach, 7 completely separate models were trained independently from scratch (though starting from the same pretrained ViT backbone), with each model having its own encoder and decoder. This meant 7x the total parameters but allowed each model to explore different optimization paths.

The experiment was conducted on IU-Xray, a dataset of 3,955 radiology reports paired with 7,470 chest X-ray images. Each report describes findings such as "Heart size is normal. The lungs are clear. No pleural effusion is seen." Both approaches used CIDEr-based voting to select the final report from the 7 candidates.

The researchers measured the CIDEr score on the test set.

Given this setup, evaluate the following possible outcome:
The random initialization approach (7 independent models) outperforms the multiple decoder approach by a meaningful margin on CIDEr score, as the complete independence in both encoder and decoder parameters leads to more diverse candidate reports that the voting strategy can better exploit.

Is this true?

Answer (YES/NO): YES